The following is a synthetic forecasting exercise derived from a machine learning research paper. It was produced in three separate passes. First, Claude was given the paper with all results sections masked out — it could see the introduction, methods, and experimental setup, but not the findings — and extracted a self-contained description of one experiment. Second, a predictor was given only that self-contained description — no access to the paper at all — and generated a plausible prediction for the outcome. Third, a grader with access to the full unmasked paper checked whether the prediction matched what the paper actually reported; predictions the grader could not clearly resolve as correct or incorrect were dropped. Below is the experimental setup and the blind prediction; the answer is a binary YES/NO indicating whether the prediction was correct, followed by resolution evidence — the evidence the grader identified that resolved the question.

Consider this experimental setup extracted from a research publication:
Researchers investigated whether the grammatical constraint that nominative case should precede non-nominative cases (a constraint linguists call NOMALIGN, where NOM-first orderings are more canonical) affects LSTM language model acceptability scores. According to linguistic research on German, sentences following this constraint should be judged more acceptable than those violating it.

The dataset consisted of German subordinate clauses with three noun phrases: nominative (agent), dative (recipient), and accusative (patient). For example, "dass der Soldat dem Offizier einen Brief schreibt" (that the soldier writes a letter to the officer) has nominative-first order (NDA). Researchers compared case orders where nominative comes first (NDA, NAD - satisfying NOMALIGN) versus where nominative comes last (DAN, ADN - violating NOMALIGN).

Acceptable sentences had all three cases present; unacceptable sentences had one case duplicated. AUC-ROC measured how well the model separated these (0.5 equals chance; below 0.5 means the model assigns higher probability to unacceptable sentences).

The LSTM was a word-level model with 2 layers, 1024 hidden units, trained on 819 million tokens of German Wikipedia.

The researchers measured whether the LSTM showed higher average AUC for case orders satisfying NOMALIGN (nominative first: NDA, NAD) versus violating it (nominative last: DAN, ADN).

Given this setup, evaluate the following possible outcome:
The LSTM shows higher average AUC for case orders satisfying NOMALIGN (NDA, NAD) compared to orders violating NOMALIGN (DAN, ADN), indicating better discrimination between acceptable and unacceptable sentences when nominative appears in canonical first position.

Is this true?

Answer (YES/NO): YES